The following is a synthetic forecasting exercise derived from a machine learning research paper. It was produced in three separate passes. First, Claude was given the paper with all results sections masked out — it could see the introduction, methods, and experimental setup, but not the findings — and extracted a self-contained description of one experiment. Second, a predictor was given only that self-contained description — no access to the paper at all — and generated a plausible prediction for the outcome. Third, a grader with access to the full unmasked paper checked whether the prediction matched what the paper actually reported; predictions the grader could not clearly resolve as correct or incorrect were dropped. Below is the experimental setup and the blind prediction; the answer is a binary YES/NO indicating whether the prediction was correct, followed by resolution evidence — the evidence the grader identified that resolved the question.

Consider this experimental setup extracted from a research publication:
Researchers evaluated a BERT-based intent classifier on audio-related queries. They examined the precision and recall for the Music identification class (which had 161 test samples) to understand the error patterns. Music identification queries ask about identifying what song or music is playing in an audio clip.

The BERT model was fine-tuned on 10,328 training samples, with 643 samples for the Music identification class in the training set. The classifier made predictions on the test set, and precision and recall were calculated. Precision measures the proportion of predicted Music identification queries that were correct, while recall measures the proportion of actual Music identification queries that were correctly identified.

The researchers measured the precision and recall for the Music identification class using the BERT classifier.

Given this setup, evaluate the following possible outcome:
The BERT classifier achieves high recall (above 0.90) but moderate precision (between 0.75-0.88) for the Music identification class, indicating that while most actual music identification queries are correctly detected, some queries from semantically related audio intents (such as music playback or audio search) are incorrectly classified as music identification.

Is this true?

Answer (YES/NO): NO